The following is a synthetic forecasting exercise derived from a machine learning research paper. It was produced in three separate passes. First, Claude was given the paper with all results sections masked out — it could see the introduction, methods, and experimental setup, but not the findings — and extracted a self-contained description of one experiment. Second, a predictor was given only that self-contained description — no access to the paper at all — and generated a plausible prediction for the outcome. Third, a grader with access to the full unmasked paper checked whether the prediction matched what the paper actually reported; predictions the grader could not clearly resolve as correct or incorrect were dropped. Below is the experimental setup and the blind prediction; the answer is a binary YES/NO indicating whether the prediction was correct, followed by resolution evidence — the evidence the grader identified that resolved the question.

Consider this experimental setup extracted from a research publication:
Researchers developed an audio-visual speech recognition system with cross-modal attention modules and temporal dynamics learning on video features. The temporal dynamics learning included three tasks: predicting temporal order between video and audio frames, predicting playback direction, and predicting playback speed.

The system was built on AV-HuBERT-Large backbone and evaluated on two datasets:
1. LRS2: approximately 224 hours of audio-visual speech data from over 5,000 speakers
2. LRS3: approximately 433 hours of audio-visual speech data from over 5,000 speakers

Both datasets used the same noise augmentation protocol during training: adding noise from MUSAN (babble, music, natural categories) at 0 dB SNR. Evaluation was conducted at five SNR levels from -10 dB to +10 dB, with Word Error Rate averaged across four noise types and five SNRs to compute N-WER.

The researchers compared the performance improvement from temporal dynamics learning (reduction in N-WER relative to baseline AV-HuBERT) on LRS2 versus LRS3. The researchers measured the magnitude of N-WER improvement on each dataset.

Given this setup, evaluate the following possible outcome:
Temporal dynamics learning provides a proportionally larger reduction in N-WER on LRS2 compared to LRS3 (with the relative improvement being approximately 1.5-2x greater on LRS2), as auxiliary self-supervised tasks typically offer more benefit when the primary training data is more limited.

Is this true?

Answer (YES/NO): NO